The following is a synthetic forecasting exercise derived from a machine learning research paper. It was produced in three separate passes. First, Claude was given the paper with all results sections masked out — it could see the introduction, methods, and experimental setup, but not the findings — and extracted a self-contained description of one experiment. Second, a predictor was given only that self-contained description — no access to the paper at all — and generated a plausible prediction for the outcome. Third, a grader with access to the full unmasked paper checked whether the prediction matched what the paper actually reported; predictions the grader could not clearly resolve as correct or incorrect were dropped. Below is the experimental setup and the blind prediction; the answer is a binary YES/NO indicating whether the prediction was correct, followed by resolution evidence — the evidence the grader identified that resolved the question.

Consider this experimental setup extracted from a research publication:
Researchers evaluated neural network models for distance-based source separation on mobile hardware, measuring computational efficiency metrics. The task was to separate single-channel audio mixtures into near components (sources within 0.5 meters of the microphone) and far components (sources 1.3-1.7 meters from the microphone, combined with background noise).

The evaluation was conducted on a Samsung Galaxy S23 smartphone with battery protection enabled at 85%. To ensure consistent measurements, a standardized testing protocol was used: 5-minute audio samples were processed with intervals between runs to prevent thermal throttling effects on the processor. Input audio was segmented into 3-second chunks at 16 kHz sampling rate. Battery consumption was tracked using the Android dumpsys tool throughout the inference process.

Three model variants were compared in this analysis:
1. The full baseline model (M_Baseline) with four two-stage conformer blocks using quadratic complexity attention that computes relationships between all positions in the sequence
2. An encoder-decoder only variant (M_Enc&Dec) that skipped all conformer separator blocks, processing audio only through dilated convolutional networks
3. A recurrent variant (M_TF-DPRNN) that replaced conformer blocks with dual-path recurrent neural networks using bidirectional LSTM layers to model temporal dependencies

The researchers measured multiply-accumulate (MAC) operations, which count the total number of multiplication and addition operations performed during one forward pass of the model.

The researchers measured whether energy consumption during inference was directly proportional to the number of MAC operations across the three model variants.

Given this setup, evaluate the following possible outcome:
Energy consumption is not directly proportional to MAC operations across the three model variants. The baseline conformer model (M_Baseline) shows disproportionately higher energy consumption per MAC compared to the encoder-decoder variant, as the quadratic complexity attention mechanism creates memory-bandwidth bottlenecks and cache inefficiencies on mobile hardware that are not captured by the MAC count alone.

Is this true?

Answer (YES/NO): YES